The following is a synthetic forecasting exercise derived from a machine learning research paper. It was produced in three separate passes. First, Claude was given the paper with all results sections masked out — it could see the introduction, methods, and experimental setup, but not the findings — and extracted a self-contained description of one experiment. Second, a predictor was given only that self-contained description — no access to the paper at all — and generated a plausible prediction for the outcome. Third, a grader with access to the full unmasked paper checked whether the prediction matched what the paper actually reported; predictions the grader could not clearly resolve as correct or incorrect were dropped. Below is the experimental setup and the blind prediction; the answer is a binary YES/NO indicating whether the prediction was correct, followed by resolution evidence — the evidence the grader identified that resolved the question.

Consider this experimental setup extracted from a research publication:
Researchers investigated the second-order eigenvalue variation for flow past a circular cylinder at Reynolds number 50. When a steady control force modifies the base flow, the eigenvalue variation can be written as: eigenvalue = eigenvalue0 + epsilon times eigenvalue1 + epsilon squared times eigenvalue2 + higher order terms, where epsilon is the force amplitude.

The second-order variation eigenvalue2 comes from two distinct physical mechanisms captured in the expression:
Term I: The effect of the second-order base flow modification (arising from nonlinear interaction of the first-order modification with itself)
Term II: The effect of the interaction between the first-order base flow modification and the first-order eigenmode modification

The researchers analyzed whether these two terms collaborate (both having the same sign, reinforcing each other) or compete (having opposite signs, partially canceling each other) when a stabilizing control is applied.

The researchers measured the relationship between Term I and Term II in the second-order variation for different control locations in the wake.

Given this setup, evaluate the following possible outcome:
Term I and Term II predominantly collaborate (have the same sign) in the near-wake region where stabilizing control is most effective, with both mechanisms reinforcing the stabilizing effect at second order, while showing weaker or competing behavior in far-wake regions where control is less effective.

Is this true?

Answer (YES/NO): NO